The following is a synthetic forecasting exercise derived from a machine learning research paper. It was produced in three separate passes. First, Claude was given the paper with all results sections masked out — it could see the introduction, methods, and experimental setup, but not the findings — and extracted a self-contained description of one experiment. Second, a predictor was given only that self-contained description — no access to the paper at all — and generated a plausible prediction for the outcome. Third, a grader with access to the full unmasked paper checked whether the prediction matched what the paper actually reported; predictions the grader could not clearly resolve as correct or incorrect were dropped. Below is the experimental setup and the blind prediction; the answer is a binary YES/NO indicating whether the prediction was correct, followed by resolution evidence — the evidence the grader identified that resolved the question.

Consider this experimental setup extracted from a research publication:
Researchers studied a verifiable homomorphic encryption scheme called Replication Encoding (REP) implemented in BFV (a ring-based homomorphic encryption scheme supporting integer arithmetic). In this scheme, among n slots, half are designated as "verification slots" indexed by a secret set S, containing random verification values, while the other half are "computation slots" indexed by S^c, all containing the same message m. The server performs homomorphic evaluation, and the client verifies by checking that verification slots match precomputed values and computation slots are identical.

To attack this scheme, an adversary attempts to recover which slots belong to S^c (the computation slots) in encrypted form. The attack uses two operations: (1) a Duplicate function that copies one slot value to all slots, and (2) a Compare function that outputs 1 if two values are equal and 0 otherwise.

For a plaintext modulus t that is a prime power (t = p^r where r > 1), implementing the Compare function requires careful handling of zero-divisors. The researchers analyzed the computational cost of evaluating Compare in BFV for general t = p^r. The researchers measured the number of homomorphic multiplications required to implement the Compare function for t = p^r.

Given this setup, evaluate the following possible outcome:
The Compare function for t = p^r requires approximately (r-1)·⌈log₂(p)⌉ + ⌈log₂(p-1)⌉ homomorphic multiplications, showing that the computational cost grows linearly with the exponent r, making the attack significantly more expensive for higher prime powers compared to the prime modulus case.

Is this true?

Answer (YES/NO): NO